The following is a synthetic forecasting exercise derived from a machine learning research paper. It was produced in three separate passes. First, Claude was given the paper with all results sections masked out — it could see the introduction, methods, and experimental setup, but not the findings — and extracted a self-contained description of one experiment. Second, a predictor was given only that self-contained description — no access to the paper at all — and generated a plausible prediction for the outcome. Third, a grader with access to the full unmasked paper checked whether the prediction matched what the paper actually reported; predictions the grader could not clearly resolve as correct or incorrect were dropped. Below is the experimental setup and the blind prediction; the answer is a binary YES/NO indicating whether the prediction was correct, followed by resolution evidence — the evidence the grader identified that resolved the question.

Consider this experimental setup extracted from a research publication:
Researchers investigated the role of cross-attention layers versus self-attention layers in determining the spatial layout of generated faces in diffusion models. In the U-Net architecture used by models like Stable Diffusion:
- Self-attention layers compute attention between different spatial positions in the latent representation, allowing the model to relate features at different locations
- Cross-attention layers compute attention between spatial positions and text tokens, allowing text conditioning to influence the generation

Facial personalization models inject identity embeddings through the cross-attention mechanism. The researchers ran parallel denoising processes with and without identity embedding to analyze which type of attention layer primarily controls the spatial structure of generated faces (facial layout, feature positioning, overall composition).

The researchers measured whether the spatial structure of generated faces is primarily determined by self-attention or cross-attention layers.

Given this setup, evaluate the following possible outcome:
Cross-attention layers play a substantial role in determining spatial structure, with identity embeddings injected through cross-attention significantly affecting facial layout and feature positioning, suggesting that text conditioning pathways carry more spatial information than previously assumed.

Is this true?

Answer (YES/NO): NO